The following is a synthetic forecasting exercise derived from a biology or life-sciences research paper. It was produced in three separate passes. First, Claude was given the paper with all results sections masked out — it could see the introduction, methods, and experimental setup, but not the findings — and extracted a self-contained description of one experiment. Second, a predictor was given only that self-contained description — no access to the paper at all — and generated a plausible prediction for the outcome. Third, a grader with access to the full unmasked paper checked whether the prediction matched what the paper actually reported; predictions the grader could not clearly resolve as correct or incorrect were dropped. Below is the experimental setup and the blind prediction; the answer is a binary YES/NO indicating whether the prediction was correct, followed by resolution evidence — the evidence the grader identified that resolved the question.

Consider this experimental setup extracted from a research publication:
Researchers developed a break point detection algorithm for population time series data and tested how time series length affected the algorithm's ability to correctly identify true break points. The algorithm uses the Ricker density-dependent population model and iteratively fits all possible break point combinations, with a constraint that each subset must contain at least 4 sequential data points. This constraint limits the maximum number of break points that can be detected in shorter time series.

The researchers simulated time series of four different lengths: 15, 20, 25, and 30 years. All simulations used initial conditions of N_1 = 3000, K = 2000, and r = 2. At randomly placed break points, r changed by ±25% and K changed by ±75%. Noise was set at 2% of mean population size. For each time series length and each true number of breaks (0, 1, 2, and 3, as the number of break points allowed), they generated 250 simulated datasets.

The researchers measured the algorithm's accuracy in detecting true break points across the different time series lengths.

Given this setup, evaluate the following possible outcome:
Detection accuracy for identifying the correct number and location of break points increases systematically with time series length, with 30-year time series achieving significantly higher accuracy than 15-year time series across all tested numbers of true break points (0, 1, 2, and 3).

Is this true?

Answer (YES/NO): NO